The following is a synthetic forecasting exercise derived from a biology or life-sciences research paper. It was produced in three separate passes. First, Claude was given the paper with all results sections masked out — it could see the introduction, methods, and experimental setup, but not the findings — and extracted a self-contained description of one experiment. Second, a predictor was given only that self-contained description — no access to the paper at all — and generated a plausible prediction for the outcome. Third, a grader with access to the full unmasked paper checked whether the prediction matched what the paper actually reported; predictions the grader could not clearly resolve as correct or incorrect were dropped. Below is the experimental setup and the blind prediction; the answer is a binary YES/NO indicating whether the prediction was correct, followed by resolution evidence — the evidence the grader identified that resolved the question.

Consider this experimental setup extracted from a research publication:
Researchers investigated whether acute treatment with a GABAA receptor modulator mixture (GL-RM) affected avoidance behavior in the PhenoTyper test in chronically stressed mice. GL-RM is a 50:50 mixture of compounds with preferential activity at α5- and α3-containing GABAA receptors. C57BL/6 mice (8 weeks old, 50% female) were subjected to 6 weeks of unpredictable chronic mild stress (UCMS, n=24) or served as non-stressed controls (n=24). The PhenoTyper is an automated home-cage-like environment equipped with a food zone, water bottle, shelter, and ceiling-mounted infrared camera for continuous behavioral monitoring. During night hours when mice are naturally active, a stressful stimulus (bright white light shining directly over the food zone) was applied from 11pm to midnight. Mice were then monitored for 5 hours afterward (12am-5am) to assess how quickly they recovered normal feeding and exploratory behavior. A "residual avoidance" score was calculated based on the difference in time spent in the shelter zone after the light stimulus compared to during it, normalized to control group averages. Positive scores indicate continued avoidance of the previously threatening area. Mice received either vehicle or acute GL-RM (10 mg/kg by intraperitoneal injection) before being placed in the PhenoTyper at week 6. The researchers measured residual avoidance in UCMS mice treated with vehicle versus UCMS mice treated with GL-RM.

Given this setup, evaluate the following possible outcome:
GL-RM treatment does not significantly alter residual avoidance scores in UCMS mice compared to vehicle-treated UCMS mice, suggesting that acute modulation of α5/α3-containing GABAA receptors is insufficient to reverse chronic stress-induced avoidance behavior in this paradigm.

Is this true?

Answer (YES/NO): YES